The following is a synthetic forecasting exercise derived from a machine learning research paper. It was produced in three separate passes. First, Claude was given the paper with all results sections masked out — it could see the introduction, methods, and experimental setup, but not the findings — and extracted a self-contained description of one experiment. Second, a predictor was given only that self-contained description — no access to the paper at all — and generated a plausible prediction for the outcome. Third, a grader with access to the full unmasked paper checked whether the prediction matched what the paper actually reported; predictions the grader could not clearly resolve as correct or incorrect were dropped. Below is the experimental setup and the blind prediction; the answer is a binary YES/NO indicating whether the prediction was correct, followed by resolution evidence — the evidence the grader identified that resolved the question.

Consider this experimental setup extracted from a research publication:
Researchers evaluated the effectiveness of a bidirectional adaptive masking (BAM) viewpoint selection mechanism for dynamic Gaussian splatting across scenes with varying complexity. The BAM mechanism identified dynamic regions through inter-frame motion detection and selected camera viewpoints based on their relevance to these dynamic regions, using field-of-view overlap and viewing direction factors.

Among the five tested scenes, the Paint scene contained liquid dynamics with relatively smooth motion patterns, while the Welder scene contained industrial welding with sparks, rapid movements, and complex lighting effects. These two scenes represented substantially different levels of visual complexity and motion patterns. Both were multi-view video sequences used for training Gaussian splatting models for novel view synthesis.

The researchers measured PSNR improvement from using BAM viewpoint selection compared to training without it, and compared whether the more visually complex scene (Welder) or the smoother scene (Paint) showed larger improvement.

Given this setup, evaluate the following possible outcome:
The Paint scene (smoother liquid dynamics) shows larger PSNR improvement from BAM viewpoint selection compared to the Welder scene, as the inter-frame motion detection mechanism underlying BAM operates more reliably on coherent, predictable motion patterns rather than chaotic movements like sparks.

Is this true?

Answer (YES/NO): NO